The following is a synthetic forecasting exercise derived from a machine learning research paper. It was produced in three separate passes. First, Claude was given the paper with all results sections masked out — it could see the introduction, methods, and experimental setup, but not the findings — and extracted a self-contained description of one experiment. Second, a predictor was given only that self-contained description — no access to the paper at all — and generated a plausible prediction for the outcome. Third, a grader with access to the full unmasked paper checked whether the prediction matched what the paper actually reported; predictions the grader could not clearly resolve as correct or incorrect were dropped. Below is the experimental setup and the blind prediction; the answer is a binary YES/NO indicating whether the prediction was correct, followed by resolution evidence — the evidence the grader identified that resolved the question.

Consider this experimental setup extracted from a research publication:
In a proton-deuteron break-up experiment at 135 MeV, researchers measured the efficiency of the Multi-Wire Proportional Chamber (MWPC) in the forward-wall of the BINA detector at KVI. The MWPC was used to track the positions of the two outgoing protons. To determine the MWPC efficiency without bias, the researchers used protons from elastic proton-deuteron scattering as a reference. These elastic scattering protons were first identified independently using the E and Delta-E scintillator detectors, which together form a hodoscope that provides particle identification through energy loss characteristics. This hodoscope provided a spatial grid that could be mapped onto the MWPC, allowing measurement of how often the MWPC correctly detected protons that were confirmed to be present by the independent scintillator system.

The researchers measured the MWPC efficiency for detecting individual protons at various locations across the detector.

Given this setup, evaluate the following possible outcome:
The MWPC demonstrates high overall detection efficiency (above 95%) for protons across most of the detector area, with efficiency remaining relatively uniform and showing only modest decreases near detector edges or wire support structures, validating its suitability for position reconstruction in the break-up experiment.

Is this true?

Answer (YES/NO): NO